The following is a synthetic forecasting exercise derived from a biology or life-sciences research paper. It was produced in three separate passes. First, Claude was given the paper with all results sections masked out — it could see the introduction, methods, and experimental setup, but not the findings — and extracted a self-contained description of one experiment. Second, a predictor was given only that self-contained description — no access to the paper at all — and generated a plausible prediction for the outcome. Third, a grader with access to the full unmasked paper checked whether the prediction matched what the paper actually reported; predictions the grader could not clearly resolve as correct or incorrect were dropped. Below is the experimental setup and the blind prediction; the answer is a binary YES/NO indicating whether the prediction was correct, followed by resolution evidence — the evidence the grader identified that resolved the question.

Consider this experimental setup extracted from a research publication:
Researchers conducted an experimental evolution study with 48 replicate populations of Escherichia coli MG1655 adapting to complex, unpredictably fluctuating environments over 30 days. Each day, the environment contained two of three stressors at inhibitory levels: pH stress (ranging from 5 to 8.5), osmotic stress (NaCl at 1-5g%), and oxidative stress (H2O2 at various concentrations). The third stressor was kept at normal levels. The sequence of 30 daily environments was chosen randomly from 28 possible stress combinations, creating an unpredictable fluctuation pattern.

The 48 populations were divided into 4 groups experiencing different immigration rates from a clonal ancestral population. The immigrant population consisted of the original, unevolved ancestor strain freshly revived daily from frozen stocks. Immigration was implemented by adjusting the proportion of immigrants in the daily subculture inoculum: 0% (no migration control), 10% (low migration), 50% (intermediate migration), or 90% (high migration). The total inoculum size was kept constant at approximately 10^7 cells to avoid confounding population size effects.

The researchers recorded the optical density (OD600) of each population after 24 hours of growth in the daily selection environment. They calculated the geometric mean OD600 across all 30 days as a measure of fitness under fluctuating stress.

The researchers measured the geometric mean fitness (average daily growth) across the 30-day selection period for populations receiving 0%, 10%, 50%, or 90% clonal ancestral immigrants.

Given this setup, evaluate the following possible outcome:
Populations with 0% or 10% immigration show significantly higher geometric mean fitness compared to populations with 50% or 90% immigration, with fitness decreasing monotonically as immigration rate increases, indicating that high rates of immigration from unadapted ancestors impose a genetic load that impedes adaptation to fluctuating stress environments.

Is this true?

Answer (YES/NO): YES